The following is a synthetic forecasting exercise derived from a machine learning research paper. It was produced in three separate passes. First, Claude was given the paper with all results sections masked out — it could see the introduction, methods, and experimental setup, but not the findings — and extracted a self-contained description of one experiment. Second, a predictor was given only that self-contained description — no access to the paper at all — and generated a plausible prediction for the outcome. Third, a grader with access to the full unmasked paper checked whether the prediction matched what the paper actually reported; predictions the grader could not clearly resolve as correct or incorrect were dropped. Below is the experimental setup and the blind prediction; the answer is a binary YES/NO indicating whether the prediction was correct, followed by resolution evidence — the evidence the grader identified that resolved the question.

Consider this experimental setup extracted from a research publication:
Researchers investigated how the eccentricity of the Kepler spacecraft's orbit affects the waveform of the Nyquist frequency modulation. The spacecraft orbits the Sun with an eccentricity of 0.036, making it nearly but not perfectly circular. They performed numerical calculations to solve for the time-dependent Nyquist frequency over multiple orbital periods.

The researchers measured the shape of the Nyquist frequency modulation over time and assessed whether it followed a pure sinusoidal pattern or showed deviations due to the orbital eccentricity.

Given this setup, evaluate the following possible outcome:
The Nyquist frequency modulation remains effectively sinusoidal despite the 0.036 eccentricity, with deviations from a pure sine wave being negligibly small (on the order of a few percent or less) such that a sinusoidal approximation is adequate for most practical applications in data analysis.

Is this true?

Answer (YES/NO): YES